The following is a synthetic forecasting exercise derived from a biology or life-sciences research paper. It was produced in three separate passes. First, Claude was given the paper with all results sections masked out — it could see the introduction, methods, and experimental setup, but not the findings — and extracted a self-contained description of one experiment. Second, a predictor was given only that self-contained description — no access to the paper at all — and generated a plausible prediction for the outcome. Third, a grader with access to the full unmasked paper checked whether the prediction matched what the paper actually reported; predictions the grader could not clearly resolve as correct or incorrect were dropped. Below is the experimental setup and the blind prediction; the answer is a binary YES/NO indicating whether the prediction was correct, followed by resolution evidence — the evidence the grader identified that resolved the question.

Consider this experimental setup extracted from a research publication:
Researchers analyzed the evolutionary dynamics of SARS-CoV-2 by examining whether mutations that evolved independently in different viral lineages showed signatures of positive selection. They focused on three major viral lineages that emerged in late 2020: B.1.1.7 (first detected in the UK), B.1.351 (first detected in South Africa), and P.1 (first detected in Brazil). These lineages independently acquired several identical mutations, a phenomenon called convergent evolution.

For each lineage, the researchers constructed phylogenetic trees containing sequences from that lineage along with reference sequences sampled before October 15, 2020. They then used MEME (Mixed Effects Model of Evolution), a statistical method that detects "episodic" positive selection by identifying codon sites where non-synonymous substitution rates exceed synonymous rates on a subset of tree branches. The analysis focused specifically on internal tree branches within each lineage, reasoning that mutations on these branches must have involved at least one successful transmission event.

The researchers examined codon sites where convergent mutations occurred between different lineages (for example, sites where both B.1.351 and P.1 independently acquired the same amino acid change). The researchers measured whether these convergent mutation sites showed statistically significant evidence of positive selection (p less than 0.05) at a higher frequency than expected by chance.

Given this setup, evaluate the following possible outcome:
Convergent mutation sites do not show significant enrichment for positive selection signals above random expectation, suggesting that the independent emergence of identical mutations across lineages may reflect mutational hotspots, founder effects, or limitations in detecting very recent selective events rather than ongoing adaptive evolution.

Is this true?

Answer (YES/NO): NO